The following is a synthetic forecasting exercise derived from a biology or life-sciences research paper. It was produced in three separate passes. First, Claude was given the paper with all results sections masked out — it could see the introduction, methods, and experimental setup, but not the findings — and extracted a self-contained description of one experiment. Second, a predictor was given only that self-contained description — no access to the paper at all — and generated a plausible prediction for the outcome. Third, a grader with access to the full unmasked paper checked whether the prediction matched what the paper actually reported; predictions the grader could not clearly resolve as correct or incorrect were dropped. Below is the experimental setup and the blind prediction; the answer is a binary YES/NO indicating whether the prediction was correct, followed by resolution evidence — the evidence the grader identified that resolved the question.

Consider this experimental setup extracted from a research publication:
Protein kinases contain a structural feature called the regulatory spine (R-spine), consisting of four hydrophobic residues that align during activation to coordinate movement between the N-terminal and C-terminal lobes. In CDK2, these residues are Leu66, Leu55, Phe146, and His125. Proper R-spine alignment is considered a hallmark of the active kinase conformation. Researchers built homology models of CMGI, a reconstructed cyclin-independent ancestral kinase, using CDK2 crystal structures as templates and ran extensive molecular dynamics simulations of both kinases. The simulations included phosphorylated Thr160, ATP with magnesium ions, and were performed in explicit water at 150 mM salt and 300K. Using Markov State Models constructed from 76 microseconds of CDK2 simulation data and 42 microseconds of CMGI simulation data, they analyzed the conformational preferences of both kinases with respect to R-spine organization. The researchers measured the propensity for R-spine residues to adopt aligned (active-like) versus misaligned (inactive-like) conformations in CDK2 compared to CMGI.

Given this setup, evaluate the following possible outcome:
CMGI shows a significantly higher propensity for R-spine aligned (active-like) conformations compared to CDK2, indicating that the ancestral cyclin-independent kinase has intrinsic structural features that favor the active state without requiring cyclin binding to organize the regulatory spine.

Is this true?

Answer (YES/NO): NO